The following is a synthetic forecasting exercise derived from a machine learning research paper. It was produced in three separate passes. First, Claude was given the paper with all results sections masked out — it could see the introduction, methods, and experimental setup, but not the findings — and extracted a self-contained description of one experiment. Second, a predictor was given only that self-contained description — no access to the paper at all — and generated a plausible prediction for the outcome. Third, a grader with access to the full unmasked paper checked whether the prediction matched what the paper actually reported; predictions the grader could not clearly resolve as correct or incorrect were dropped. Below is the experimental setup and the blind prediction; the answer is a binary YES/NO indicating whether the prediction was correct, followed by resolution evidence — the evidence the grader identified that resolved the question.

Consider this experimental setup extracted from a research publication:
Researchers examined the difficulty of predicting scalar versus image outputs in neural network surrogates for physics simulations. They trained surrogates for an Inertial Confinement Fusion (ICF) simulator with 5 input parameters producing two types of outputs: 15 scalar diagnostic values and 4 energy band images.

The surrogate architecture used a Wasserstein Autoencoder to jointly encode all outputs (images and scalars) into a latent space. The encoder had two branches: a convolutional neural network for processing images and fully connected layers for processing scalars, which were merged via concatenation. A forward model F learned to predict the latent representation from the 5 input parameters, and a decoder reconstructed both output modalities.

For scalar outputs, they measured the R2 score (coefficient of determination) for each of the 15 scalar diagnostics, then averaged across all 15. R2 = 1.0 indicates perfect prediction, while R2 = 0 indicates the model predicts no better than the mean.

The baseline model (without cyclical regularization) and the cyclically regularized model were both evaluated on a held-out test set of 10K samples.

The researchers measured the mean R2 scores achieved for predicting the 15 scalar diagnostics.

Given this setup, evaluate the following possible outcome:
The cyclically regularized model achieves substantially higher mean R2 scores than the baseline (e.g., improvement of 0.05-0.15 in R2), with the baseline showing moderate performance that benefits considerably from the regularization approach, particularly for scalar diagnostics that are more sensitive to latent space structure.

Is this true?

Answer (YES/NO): NO